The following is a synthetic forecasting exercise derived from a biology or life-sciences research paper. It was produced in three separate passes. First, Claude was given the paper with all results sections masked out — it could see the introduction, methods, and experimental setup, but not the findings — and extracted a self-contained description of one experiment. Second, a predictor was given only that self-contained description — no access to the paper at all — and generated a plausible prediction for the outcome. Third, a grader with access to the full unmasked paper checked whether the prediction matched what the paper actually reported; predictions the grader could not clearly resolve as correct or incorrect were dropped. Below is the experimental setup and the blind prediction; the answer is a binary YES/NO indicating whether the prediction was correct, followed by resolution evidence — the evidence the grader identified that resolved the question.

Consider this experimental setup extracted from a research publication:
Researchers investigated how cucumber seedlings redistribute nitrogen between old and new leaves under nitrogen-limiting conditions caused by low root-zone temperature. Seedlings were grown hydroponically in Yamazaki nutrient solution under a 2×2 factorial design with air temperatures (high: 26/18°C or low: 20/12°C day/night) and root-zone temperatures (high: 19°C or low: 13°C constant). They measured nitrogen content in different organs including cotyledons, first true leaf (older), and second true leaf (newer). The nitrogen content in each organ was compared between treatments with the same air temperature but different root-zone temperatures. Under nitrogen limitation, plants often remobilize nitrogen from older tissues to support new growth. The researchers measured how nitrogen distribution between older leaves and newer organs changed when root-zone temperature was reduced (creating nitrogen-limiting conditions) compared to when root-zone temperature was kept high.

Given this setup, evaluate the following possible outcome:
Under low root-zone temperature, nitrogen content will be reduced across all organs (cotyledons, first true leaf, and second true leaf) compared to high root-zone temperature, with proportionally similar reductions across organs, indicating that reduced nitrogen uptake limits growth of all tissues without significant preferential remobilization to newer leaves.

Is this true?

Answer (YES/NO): NO